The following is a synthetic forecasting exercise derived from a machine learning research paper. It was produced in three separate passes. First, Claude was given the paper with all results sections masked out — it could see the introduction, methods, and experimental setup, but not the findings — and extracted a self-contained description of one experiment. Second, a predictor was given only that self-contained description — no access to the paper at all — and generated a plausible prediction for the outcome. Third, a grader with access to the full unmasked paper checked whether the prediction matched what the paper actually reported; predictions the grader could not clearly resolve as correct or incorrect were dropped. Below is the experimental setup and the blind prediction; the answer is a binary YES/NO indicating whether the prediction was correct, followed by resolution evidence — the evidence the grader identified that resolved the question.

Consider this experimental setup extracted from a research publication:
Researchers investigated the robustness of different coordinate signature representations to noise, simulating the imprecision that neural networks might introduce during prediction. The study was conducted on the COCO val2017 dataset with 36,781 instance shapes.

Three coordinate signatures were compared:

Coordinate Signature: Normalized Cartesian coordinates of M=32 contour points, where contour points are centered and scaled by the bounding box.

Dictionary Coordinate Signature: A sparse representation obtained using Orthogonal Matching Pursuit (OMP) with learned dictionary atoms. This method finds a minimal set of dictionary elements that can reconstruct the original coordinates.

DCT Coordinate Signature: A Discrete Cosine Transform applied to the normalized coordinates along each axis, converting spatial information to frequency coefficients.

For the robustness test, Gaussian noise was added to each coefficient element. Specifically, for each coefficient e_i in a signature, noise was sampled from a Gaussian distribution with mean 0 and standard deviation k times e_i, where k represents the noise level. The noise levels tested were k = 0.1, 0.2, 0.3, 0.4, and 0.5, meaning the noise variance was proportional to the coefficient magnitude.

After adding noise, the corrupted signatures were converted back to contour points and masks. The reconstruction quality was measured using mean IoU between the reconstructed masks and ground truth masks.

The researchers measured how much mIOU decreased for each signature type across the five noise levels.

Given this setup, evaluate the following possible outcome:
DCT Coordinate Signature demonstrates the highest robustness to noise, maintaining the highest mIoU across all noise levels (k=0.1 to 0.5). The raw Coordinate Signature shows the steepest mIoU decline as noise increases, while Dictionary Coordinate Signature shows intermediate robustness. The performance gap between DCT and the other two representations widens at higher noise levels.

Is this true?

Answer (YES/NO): NO